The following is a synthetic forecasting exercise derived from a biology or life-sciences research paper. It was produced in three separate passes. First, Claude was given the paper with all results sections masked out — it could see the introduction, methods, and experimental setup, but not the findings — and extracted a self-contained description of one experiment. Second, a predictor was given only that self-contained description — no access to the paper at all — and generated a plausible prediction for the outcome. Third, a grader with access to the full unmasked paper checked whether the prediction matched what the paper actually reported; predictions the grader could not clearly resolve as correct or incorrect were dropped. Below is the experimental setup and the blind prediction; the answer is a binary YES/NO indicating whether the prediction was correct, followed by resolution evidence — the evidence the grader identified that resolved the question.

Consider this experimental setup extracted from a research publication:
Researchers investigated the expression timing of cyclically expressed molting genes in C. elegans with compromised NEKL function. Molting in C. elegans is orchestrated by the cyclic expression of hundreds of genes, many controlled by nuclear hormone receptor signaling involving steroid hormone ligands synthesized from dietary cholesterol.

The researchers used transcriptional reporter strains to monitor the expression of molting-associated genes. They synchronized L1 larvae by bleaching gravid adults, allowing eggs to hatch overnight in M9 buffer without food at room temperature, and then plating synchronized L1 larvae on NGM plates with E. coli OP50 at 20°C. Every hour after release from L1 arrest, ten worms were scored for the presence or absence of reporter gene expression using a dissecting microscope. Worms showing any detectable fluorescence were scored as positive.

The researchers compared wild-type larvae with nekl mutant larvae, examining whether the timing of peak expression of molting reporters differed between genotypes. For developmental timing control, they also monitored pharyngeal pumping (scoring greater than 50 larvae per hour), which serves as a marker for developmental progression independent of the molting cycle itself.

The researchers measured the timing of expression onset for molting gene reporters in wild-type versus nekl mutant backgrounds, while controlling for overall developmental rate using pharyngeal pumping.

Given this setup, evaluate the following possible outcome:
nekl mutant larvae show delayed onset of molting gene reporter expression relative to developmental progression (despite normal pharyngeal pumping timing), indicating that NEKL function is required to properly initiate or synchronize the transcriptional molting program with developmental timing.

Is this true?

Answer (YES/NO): NO